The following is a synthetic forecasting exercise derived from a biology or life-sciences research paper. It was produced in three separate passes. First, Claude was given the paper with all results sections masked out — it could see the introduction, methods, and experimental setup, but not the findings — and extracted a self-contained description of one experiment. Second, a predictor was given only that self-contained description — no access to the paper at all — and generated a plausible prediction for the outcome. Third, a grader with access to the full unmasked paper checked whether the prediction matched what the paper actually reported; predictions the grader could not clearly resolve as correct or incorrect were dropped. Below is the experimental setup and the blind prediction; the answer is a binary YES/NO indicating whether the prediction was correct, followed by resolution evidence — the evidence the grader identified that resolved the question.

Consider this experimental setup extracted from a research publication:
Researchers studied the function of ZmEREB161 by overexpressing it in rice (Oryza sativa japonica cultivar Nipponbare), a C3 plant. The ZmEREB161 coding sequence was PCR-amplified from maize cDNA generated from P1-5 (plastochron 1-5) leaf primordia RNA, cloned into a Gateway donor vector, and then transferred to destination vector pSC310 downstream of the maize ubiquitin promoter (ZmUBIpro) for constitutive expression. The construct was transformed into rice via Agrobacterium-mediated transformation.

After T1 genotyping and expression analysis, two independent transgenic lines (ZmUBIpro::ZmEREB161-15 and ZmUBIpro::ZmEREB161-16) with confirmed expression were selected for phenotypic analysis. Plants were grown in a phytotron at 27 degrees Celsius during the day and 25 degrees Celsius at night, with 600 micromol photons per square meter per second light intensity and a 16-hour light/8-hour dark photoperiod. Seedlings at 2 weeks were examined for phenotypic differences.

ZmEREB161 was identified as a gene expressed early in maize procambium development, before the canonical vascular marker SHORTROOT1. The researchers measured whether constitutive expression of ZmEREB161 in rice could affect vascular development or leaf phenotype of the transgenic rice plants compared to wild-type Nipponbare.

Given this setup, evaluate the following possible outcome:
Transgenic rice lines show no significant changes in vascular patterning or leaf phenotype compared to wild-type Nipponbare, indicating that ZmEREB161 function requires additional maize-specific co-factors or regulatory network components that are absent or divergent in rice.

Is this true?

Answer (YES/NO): NO